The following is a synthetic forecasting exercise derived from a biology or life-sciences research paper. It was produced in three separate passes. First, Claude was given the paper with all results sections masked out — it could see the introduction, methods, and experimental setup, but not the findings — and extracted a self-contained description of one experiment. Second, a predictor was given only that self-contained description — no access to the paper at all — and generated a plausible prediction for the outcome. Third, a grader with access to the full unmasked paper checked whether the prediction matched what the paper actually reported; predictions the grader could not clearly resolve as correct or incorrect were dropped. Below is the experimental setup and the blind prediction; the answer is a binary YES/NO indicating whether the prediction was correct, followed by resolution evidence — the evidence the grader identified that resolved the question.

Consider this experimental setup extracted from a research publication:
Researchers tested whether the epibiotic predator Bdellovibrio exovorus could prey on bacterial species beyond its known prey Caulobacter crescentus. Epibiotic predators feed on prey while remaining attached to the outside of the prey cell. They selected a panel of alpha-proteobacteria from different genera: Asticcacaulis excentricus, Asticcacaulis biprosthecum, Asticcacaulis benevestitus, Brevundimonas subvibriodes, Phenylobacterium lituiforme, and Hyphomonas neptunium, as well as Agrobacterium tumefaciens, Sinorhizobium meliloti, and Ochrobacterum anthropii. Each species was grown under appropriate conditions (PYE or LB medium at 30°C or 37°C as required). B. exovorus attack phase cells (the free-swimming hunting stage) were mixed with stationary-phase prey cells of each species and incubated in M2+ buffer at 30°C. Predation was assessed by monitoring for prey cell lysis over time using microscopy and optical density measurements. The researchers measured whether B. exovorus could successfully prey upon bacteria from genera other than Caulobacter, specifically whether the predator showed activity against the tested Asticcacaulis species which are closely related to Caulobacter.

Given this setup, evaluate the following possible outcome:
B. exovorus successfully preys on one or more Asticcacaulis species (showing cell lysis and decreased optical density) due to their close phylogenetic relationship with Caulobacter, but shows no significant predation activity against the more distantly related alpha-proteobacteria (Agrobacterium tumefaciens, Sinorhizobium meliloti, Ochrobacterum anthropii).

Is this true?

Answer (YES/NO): YES